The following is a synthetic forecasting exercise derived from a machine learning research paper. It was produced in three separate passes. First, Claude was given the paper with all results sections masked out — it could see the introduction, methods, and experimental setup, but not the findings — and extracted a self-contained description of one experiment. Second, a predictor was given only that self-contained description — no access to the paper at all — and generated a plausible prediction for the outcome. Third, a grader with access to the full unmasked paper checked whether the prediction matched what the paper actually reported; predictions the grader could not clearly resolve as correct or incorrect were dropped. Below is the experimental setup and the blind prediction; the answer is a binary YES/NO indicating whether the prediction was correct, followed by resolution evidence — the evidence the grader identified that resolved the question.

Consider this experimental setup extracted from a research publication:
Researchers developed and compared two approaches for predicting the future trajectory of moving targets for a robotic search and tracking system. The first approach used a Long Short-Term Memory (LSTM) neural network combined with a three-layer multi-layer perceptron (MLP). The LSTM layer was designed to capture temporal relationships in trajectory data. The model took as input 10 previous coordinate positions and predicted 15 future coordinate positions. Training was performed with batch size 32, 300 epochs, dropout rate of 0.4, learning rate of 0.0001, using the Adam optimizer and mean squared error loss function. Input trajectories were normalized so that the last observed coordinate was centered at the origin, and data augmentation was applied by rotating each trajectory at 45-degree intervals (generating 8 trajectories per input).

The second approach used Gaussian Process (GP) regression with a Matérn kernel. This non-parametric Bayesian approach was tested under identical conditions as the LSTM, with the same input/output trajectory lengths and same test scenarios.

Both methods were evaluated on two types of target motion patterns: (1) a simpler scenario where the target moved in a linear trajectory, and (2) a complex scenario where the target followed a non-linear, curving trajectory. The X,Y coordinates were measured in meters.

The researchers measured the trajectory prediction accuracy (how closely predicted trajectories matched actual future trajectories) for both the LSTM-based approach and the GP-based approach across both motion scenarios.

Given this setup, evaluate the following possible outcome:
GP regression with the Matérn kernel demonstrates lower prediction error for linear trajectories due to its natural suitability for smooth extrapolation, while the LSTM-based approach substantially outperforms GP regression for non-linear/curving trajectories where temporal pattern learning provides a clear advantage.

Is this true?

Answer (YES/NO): NO